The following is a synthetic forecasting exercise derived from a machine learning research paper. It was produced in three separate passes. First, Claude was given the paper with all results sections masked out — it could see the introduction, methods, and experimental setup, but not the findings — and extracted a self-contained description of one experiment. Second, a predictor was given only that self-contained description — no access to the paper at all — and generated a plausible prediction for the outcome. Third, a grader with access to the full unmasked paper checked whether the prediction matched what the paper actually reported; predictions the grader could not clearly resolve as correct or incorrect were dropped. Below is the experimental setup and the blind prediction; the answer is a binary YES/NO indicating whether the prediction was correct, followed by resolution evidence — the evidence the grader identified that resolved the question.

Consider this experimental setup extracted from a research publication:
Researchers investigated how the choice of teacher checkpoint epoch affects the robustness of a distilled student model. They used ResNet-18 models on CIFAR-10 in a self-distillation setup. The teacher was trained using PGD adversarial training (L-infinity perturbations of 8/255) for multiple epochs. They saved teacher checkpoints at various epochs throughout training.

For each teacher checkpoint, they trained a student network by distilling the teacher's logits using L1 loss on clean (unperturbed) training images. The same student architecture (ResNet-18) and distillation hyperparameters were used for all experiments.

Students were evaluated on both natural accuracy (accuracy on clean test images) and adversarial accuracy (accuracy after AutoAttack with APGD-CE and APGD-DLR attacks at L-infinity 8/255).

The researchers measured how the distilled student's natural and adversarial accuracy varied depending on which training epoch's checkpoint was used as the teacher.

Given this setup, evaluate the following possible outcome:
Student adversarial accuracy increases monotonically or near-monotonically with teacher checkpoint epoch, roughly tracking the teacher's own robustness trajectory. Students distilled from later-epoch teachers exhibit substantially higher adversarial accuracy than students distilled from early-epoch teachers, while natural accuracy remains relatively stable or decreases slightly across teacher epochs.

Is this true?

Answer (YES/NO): NO